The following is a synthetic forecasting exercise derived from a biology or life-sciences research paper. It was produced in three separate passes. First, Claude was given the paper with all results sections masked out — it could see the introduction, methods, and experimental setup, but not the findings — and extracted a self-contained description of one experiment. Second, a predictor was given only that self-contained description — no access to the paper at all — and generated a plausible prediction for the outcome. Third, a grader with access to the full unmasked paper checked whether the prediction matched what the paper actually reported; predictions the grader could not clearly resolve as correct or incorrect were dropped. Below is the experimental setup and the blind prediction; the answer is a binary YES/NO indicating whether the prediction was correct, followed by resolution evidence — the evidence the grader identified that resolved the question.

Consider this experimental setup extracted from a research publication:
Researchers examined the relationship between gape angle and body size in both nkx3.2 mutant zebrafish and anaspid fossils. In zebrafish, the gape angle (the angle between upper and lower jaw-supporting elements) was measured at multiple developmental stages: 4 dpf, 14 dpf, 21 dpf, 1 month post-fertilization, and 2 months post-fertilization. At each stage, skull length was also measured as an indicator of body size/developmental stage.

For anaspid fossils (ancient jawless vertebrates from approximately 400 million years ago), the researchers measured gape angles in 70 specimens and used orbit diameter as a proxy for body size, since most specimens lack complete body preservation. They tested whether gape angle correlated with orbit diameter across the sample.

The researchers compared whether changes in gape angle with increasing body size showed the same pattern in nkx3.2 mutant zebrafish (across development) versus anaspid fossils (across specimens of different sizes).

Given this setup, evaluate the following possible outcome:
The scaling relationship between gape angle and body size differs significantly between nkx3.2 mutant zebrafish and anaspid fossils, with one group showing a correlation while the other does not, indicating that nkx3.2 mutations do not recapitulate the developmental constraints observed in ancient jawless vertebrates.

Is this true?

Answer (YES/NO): YES